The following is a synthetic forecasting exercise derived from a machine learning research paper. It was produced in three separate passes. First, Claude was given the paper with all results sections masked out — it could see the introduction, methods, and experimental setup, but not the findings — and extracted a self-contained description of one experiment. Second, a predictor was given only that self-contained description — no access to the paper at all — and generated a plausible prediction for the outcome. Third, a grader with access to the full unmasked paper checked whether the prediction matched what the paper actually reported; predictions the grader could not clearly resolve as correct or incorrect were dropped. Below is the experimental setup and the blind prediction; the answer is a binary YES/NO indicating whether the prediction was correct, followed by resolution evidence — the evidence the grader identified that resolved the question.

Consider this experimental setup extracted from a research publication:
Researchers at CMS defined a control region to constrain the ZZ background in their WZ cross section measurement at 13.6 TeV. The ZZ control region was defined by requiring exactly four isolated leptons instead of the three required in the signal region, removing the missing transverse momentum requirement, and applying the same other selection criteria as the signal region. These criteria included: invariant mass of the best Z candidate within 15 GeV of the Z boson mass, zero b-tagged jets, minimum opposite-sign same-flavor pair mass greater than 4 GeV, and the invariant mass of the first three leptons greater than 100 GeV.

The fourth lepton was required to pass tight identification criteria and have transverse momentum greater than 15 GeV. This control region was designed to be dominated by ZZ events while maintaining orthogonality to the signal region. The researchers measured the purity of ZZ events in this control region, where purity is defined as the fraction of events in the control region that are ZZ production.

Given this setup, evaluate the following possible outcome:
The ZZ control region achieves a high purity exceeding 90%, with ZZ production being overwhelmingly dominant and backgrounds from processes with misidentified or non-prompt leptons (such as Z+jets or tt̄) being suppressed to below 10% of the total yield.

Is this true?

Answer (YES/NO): YES